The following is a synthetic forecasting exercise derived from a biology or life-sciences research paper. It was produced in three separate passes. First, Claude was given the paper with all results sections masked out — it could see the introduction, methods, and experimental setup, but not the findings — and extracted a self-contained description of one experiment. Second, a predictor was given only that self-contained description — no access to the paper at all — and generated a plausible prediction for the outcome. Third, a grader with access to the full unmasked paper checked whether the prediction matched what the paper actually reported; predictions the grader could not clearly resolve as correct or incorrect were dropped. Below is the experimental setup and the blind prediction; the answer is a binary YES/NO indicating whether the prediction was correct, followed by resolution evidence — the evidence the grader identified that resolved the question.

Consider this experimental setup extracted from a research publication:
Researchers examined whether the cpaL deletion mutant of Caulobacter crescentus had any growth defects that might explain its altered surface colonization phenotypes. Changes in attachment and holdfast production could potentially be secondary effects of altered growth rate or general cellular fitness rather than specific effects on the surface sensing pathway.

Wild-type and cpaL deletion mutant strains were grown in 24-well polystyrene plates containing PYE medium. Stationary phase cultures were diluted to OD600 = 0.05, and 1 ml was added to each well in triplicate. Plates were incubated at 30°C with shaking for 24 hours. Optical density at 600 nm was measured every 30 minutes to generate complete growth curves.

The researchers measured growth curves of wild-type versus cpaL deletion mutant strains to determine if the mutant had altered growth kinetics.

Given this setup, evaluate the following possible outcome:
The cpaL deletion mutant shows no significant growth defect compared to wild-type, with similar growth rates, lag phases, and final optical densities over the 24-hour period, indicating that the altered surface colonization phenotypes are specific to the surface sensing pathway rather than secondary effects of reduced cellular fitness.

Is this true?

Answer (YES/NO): YES